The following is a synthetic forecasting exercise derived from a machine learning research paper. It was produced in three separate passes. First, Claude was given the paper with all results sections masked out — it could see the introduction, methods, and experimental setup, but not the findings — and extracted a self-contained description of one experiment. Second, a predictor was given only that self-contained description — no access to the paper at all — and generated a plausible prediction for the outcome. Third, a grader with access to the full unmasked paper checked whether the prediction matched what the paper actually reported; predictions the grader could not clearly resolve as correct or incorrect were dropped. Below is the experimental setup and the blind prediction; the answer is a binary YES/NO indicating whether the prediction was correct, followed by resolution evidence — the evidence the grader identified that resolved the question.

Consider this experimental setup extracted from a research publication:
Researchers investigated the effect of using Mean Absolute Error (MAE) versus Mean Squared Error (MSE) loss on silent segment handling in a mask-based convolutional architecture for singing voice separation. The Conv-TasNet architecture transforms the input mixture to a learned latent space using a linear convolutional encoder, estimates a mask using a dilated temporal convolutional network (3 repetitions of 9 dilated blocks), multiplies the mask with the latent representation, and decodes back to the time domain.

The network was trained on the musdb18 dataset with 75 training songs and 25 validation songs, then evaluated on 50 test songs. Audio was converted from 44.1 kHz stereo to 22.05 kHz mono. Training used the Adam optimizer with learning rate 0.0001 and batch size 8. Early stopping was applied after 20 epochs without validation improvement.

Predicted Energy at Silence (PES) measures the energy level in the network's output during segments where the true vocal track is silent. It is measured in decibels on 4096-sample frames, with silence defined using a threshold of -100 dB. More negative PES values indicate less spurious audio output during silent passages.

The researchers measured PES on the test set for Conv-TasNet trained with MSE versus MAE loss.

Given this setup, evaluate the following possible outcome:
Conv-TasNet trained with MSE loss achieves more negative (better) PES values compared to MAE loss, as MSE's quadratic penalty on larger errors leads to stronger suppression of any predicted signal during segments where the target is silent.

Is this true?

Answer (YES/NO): NO